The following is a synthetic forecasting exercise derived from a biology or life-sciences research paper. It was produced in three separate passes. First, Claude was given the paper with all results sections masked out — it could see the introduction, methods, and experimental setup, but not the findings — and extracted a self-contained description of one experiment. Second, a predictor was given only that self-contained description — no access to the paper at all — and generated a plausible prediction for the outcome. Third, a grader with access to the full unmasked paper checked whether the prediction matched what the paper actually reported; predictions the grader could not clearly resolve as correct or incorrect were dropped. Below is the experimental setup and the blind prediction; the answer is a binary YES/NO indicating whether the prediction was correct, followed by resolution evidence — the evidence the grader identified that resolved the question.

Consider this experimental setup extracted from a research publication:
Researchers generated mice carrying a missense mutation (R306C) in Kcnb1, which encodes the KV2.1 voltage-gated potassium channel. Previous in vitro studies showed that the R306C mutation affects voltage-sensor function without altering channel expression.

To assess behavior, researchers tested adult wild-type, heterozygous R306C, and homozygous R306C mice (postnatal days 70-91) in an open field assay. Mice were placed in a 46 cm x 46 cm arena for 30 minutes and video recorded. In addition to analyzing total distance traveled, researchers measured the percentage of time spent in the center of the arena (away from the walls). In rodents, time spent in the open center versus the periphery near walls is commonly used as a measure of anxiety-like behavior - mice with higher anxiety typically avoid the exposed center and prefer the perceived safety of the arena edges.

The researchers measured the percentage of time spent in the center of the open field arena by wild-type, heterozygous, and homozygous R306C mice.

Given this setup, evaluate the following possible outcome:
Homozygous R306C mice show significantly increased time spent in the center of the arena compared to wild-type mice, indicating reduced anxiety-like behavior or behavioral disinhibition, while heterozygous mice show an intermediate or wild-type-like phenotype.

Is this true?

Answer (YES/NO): NO